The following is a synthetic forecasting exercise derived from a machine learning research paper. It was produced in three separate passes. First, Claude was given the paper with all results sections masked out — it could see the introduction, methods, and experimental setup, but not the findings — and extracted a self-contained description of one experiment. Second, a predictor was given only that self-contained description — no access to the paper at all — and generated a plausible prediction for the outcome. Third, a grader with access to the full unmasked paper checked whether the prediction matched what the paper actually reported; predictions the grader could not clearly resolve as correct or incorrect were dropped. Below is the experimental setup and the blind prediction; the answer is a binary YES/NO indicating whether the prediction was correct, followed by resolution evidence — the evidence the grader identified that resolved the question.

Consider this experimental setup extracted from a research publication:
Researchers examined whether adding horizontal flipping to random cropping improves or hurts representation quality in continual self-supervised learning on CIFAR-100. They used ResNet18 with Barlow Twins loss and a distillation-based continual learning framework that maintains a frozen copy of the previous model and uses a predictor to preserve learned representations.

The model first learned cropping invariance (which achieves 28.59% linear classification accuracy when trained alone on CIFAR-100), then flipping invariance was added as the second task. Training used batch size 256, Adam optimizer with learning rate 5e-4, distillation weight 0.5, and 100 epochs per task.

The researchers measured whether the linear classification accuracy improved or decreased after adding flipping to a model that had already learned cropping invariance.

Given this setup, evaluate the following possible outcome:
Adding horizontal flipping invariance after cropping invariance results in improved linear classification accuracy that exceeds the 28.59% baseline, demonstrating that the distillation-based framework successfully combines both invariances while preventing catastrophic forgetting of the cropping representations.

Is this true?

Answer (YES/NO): NO